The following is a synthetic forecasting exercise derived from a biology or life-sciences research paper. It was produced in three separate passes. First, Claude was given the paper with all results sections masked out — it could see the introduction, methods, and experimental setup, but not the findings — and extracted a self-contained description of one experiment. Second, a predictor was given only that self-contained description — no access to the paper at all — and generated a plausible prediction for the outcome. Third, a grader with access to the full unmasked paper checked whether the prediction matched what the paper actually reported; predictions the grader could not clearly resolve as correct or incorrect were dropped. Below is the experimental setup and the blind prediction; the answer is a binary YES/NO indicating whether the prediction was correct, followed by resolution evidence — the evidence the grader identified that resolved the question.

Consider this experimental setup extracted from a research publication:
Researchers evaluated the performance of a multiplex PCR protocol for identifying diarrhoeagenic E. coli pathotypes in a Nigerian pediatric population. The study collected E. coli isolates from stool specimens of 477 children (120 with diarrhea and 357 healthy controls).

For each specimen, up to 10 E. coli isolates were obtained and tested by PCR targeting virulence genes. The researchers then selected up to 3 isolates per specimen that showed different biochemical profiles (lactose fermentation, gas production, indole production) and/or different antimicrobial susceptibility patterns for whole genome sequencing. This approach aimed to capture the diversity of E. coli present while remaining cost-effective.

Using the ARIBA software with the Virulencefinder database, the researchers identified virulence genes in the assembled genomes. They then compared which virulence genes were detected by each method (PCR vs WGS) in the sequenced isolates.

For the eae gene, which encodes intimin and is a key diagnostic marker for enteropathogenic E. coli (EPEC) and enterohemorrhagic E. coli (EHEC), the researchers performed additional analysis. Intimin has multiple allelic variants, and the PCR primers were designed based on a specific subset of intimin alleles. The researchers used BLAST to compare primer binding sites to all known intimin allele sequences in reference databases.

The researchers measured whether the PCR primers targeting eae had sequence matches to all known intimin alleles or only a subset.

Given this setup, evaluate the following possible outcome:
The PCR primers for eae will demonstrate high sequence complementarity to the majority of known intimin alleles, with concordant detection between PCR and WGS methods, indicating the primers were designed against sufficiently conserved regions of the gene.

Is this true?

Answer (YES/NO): NO